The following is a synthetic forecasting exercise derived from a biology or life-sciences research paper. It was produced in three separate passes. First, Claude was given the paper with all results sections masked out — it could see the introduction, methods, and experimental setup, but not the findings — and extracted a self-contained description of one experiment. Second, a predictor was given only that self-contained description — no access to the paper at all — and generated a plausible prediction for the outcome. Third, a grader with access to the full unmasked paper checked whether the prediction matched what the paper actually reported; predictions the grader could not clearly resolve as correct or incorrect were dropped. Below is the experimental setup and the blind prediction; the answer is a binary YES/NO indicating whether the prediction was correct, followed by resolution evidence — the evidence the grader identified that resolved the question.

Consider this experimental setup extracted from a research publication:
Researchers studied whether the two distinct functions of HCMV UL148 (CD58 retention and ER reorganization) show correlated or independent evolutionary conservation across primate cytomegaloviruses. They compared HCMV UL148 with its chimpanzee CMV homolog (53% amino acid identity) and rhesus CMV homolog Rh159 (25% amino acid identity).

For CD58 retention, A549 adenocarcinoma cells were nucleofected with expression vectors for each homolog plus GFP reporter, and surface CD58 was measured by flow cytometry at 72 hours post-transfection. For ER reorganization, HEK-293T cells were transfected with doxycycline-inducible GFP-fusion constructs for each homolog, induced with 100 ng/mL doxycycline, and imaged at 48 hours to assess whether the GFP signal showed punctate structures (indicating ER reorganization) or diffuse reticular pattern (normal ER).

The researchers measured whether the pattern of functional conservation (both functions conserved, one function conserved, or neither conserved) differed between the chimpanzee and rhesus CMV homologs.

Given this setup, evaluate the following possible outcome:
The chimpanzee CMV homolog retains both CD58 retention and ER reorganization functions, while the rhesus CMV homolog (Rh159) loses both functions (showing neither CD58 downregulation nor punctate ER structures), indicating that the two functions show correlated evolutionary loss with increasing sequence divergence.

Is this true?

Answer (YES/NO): NO